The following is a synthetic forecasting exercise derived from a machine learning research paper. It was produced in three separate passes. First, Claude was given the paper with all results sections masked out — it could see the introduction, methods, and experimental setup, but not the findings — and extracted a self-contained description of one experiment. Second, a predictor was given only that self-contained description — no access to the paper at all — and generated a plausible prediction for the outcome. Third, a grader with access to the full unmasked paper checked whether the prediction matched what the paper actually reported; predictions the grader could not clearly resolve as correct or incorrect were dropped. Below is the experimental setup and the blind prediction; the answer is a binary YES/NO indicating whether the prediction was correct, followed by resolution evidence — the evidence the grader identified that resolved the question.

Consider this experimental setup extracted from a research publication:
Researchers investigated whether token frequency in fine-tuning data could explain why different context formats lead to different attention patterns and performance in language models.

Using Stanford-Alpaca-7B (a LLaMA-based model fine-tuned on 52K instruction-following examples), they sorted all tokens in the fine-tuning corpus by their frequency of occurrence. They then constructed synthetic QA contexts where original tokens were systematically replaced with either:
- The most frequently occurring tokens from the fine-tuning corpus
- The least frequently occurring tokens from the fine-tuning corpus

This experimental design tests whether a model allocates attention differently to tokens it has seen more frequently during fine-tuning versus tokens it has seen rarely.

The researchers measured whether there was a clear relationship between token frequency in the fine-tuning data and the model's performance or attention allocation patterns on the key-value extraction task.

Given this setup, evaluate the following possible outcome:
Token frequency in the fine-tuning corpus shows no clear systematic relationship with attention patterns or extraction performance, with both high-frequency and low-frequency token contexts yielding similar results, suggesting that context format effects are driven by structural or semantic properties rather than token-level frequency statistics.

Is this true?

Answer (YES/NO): YES